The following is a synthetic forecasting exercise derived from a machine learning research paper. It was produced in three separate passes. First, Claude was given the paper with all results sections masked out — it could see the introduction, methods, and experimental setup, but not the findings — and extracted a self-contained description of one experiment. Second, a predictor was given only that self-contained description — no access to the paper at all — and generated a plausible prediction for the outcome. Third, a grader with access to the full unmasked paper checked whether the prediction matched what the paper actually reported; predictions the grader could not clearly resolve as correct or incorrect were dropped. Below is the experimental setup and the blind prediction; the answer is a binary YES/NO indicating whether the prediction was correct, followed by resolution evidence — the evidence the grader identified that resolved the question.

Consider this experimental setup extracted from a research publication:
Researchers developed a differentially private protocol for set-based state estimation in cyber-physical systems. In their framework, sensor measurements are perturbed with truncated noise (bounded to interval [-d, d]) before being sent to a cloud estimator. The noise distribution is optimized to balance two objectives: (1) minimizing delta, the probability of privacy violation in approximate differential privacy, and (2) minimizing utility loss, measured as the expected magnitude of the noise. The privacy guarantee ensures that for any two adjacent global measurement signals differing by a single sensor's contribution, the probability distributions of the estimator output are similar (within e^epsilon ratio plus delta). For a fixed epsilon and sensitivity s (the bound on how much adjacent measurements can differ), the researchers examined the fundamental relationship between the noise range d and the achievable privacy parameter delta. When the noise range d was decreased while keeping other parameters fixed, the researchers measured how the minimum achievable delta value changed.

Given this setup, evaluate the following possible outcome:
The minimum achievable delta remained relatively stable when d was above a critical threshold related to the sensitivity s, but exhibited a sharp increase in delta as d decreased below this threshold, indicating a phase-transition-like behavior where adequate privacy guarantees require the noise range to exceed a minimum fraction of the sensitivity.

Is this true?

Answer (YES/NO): NO